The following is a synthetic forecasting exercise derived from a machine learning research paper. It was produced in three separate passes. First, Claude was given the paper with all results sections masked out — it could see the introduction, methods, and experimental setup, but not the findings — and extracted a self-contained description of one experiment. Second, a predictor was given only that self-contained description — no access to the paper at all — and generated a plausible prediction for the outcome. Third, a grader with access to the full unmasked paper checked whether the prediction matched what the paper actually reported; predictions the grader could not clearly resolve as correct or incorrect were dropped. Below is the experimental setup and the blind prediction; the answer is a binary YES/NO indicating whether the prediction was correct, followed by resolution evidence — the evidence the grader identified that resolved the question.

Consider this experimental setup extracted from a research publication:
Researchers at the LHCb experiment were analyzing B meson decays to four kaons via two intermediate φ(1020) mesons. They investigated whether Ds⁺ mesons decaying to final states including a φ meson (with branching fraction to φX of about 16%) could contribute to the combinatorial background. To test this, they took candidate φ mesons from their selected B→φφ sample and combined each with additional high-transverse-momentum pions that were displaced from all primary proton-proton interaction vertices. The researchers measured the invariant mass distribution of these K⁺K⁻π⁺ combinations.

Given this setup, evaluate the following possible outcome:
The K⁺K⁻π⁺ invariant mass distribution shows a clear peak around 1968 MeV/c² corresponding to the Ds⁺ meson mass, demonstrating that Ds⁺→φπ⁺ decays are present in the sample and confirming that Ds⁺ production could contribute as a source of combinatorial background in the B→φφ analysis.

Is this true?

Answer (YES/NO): YES